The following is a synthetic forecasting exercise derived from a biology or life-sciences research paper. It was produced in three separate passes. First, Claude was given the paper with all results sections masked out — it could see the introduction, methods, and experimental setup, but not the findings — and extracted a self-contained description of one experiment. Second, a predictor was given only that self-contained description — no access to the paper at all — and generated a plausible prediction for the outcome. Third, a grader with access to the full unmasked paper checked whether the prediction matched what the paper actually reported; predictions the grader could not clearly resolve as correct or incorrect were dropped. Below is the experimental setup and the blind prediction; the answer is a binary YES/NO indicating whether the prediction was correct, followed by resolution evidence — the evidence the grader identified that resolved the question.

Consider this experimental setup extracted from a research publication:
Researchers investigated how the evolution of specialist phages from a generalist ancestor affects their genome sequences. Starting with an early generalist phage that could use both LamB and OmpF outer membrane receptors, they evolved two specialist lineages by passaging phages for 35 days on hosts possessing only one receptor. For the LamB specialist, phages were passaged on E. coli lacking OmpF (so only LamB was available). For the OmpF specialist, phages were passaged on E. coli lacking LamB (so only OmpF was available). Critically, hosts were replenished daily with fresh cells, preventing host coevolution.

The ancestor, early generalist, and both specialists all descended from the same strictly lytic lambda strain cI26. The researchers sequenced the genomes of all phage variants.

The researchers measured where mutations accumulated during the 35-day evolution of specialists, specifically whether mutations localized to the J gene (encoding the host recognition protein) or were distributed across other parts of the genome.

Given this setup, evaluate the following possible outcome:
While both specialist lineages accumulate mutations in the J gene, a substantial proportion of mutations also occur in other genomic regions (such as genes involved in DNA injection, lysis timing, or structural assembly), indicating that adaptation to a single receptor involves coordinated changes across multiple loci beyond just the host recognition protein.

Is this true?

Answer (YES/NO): NO